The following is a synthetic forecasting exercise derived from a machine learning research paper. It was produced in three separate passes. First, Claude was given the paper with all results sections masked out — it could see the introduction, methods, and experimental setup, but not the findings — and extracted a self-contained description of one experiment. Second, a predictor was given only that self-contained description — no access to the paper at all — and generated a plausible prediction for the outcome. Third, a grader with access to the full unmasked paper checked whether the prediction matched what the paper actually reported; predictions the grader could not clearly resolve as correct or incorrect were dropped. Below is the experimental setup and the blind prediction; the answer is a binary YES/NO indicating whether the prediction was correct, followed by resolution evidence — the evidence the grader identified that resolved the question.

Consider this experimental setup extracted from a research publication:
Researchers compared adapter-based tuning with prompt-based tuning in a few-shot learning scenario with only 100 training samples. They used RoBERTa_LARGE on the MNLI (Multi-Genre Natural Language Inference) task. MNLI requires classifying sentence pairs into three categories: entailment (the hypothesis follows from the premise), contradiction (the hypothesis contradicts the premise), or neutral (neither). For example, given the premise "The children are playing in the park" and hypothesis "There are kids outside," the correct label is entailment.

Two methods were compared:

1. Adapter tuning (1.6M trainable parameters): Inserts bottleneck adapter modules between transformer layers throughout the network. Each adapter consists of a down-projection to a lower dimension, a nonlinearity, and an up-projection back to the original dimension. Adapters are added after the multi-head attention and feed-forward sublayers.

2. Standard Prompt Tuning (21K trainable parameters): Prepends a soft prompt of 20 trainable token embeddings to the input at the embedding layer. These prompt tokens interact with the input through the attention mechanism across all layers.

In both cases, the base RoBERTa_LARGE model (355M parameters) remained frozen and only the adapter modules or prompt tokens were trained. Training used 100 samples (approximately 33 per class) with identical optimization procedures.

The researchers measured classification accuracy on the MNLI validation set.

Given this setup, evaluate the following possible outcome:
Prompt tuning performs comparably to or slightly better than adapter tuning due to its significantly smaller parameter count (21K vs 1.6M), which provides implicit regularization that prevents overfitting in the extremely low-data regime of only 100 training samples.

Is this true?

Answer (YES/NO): YES